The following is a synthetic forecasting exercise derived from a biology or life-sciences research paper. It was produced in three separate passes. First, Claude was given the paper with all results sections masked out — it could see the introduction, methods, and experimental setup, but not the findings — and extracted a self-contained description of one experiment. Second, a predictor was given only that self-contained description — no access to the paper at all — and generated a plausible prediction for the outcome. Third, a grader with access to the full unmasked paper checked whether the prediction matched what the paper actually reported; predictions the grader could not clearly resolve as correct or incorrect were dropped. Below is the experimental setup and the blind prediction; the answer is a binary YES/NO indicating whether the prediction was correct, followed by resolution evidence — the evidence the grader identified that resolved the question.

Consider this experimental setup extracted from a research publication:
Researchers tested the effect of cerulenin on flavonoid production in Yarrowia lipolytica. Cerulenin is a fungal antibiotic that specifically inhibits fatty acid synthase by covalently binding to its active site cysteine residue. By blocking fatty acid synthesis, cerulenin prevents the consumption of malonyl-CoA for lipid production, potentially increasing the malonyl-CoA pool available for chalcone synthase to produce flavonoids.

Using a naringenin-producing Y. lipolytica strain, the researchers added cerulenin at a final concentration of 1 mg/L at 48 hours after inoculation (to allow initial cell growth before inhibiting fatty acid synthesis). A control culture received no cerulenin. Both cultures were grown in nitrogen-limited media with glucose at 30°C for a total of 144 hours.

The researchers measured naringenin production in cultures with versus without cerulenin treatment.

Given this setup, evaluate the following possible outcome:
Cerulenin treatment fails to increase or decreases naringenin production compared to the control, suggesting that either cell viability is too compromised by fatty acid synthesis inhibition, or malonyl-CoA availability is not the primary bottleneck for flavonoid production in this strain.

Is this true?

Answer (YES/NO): NO